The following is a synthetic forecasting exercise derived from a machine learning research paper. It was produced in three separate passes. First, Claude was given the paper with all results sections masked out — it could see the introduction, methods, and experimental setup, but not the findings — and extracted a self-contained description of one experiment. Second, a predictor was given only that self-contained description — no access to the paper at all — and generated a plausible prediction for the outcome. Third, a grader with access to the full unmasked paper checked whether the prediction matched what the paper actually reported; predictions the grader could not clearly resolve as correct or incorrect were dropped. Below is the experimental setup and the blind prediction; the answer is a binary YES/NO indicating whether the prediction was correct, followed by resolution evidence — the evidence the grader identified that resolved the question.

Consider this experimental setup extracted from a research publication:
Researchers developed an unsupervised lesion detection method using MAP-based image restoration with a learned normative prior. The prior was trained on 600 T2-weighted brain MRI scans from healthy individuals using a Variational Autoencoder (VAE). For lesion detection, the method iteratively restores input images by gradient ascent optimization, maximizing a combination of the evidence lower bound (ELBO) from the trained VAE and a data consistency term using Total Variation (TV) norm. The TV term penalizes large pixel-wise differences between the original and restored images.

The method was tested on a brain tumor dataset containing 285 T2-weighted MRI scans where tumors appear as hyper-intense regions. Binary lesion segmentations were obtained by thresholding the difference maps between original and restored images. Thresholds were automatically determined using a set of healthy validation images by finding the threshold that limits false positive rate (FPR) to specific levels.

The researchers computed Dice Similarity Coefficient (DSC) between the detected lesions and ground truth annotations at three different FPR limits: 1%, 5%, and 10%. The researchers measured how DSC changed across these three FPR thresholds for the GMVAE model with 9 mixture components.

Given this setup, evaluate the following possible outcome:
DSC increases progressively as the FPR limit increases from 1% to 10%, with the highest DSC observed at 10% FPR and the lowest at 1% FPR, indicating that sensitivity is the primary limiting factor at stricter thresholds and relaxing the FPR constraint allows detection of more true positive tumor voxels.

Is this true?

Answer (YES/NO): NO